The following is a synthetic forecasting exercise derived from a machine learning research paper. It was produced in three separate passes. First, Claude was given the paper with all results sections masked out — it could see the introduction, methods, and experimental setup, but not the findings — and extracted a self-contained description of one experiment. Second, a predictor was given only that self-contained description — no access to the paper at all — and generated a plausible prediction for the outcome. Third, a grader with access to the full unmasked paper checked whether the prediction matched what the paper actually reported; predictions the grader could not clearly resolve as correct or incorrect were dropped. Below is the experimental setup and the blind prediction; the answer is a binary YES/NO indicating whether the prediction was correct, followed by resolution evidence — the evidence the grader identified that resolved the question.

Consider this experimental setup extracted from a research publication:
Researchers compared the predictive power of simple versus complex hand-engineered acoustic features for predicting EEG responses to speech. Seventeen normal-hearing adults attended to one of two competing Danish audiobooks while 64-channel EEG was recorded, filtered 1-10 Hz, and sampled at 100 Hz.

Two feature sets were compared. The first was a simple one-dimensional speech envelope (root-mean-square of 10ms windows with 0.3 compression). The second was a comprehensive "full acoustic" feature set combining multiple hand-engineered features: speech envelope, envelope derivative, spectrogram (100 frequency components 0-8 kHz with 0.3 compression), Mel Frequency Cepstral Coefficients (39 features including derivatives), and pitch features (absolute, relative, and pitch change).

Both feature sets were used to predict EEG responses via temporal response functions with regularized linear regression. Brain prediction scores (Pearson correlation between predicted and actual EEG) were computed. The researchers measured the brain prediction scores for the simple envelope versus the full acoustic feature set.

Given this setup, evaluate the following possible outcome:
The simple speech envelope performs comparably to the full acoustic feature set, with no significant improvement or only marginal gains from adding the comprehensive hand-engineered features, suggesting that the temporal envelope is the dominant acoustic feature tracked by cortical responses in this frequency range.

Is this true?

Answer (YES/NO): YES